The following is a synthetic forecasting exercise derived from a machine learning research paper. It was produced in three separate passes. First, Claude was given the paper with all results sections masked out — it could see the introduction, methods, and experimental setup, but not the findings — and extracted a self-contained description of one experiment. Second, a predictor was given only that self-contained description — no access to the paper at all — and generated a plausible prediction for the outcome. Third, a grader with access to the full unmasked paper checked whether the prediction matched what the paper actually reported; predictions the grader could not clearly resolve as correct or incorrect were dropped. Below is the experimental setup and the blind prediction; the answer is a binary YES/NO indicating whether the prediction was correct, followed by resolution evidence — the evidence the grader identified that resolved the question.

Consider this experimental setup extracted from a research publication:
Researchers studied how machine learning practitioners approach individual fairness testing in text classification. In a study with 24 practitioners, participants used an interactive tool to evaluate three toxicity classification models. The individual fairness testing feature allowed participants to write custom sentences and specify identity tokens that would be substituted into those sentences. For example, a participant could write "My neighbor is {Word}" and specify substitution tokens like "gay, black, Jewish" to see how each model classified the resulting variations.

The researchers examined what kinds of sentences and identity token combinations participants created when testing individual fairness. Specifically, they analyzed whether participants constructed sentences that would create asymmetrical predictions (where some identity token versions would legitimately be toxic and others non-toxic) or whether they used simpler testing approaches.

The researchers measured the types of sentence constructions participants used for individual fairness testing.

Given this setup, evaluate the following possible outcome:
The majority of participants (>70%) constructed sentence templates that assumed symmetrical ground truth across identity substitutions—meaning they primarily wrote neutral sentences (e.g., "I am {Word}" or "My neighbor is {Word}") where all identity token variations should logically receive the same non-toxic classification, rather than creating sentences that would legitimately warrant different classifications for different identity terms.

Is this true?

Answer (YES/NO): NO